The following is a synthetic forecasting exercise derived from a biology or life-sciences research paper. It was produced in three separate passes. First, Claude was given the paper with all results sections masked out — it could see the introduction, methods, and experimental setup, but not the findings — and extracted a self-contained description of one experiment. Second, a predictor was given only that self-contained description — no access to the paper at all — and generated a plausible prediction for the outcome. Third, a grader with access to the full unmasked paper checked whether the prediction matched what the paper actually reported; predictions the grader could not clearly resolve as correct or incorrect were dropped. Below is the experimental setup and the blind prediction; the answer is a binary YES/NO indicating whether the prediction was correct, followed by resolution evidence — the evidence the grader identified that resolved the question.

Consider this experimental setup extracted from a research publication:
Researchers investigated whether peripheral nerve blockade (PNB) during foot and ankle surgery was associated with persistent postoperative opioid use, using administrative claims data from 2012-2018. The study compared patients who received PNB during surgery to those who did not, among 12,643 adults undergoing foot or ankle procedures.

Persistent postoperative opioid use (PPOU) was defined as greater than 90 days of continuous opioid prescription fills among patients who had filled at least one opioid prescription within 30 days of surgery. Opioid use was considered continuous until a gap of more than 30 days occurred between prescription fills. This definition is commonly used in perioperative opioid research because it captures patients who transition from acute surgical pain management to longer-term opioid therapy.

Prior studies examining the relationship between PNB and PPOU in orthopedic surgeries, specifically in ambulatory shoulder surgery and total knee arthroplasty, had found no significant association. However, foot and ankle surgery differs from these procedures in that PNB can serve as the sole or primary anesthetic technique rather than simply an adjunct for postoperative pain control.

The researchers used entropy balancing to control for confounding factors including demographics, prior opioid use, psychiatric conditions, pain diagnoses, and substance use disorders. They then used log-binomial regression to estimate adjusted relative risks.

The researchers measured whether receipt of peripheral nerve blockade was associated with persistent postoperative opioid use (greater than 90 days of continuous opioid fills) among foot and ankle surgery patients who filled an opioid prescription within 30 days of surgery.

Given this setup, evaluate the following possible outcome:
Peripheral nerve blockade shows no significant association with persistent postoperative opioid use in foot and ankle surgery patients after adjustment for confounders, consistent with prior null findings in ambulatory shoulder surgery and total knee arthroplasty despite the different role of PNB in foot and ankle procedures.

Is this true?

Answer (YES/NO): NO